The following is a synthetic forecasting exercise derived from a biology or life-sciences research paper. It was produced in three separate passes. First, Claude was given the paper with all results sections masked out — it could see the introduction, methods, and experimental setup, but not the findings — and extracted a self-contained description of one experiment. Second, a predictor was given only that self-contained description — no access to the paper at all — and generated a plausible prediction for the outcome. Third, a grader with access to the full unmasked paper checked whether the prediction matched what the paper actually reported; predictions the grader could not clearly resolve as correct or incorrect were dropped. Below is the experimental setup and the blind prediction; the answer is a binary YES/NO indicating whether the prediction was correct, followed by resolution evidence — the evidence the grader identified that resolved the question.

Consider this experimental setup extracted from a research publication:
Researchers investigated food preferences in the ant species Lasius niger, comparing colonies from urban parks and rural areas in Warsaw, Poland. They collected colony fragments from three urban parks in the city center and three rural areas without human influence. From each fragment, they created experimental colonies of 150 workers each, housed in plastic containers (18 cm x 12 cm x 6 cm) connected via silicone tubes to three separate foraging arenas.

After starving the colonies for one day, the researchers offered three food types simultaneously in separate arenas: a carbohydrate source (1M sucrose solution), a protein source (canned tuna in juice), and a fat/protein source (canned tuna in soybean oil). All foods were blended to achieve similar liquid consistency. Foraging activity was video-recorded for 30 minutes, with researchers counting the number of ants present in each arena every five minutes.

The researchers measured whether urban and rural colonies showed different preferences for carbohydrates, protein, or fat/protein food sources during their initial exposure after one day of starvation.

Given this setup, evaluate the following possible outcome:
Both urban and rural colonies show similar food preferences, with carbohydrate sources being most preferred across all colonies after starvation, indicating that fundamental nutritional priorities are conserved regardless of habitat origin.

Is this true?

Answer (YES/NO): NO